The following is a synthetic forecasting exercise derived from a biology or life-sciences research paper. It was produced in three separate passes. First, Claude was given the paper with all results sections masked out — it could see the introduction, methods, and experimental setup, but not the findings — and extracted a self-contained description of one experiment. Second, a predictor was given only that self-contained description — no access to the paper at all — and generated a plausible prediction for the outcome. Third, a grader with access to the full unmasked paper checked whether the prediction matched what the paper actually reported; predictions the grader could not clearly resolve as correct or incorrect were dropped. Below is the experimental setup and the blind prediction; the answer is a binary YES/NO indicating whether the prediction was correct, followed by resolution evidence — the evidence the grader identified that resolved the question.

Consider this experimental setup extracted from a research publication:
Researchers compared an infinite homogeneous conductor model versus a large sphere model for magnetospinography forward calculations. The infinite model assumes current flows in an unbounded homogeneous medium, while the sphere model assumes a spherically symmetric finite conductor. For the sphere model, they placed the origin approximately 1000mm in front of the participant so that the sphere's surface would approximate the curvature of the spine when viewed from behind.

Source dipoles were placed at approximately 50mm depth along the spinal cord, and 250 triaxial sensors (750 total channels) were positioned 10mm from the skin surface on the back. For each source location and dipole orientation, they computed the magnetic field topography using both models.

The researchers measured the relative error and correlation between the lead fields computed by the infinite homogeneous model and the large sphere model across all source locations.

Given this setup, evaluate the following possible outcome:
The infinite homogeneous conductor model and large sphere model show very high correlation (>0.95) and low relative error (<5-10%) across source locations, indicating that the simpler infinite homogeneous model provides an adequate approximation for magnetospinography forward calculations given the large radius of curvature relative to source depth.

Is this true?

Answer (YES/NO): NO